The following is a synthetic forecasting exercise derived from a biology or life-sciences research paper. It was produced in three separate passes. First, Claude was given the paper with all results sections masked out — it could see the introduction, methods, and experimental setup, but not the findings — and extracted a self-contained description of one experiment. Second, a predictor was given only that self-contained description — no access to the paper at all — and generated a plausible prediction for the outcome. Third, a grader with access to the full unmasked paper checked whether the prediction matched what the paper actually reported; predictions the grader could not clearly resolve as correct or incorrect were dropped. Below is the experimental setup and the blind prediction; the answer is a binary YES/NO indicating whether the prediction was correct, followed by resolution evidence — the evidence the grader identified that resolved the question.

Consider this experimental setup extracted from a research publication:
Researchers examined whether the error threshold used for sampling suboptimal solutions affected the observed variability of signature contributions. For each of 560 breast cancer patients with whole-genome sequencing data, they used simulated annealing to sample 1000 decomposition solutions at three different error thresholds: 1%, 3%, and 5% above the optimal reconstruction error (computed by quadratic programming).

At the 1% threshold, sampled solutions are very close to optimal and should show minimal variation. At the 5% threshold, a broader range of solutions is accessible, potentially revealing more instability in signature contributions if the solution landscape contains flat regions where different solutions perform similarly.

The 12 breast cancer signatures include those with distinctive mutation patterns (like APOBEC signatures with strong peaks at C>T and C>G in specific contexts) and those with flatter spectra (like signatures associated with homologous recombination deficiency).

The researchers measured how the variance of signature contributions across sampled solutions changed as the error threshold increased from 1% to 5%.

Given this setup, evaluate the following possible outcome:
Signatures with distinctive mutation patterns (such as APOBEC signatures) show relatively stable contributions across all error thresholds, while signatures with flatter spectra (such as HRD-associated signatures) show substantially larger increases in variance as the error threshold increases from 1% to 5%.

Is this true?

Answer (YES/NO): YES